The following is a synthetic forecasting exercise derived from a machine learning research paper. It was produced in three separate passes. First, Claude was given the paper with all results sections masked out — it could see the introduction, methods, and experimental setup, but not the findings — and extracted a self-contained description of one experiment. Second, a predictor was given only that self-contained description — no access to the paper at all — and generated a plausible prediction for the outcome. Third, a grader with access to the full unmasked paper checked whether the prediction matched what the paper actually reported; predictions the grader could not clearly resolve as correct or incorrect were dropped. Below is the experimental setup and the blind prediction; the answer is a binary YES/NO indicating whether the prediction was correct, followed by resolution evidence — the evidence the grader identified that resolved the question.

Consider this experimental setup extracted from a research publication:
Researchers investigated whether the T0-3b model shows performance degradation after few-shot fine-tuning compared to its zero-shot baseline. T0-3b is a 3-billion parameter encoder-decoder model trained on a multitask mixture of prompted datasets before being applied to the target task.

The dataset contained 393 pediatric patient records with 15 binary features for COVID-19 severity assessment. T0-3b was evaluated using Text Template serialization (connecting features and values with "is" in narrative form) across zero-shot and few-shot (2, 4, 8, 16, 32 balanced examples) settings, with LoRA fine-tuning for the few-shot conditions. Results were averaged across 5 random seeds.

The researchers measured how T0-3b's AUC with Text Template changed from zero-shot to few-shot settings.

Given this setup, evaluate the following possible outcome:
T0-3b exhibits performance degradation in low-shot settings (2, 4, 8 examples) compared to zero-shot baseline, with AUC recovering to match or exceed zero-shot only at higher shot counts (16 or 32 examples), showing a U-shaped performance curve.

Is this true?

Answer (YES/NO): NO